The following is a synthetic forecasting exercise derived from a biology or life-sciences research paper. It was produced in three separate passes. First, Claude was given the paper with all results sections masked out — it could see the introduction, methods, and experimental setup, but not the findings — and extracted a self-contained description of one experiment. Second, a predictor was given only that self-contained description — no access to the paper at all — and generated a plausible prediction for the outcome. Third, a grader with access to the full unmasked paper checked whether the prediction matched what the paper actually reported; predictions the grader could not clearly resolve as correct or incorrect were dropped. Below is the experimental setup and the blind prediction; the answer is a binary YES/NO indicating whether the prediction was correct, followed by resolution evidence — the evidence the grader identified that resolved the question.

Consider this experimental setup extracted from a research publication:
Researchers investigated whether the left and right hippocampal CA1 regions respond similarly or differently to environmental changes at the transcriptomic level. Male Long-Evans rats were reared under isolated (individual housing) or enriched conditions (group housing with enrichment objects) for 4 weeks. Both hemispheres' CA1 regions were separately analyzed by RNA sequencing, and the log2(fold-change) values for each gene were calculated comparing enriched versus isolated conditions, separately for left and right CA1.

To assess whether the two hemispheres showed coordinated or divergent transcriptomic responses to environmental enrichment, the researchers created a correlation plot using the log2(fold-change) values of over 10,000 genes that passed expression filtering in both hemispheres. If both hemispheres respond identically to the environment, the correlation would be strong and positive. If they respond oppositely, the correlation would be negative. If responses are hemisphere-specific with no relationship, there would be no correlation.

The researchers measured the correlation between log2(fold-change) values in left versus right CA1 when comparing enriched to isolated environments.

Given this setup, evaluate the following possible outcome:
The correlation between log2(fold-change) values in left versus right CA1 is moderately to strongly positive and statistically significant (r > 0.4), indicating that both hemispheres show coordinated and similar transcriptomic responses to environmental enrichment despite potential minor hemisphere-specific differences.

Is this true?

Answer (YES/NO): YES